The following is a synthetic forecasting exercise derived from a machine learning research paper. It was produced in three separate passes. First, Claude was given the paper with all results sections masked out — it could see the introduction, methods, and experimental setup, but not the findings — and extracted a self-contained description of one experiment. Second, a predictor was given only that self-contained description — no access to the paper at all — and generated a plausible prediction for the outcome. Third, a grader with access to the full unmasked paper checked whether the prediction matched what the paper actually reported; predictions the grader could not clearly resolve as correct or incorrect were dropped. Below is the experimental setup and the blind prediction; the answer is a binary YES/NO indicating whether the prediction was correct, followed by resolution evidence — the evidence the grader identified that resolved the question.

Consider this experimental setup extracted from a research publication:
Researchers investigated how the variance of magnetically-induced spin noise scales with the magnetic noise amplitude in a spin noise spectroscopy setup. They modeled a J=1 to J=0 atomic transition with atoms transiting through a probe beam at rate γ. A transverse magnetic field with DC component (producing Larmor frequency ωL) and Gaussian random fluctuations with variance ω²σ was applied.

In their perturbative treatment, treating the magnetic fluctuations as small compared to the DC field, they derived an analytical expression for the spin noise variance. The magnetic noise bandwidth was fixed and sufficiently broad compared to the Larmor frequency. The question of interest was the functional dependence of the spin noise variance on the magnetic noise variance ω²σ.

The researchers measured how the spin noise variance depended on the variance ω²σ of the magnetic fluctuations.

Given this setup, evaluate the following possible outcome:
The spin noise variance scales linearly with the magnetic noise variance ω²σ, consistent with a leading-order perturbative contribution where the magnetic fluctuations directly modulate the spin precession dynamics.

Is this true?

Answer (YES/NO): YES